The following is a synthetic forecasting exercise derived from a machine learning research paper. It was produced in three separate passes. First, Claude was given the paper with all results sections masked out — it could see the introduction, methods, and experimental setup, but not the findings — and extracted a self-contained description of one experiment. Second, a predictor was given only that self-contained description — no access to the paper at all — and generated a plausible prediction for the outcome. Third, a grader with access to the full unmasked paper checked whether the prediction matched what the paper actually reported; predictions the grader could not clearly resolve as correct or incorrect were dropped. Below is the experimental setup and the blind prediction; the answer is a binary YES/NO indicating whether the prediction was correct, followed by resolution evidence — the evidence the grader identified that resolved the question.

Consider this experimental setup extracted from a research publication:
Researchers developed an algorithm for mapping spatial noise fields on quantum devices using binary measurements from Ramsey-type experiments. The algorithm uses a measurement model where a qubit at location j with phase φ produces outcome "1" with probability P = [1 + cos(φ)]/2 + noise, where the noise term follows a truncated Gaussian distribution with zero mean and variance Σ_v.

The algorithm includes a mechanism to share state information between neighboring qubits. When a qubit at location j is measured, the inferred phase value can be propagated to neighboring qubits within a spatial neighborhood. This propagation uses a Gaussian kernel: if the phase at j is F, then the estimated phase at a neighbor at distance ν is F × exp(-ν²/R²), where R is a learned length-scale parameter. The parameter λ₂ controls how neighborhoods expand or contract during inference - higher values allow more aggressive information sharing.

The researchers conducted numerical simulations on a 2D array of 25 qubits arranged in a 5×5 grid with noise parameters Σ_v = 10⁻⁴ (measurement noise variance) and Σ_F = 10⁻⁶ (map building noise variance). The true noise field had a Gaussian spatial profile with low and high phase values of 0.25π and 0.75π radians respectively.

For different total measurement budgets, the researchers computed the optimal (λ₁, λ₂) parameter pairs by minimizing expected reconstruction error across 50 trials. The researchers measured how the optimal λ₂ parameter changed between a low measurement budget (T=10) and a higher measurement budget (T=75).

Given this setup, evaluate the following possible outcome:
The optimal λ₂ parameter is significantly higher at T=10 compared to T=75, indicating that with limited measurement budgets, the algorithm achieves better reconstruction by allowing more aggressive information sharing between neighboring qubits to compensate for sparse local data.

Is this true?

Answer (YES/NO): YES